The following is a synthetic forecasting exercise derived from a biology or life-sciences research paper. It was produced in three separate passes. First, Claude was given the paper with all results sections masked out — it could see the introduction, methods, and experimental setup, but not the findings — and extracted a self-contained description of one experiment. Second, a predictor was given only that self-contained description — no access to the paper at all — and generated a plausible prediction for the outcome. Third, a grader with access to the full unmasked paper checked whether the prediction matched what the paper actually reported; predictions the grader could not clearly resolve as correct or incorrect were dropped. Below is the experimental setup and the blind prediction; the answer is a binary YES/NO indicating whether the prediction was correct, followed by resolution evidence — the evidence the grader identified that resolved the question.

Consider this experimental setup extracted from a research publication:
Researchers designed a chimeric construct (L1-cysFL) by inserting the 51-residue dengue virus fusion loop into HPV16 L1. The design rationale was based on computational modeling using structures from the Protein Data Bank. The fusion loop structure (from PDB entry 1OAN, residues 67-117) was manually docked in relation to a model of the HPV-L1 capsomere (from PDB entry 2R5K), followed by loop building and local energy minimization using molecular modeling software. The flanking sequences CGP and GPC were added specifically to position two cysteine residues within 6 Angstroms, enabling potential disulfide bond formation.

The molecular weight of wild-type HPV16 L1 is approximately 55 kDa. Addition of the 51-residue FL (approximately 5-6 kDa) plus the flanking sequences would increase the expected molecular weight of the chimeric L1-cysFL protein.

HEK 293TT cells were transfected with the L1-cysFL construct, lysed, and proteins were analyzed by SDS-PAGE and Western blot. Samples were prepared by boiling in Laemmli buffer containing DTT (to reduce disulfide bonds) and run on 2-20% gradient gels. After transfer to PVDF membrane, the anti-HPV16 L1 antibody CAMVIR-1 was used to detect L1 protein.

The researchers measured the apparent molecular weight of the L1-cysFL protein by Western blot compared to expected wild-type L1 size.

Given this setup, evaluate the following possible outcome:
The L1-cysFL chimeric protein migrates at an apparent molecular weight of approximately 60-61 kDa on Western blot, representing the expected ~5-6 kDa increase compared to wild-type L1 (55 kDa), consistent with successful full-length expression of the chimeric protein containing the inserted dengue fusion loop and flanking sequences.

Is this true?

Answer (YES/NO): YES